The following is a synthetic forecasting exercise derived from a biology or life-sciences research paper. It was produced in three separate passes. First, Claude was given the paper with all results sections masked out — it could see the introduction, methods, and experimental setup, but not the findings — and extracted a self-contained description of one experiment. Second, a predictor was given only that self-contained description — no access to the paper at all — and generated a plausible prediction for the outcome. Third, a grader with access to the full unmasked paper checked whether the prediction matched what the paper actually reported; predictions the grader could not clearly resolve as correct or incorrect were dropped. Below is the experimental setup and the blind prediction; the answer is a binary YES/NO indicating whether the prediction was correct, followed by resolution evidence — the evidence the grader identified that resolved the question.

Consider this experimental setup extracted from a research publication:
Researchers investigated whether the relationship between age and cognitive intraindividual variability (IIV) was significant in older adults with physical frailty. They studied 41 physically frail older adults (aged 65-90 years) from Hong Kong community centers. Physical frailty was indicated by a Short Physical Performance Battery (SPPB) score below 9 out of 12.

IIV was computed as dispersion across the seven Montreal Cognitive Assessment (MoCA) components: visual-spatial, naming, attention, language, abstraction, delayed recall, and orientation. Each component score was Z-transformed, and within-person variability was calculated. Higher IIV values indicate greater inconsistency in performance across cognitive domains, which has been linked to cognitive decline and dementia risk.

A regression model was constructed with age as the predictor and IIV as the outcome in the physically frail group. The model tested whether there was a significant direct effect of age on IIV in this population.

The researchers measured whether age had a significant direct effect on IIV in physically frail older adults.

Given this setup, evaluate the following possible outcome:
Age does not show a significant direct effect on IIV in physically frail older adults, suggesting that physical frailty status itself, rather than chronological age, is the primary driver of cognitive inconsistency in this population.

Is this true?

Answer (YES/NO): NO